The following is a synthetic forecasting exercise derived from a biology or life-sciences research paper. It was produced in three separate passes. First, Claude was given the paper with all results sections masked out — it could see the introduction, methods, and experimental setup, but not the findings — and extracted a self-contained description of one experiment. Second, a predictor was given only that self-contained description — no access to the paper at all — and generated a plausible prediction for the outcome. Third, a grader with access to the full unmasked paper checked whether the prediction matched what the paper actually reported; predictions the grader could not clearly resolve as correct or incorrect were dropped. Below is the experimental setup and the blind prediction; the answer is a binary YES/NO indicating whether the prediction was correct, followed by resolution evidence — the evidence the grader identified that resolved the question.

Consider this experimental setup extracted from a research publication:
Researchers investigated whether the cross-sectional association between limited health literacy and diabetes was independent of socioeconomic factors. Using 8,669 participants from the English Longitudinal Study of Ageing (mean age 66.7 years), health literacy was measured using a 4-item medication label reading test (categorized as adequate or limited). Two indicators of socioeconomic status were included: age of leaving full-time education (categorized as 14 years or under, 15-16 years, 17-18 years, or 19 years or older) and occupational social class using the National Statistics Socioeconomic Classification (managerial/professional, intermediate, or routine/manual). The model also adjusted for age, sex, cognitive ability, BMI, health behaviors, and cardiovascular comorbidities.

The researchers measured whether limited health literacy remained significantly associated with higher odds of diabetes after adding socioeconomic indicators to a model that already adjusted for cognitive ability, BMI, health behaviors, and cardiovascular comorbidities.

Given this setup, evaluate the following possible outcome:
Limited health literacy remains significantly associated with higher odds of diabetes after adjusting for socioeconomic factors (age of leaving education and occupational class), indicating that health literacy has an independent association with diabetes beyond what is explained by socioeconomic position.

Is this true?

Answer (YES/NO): NO